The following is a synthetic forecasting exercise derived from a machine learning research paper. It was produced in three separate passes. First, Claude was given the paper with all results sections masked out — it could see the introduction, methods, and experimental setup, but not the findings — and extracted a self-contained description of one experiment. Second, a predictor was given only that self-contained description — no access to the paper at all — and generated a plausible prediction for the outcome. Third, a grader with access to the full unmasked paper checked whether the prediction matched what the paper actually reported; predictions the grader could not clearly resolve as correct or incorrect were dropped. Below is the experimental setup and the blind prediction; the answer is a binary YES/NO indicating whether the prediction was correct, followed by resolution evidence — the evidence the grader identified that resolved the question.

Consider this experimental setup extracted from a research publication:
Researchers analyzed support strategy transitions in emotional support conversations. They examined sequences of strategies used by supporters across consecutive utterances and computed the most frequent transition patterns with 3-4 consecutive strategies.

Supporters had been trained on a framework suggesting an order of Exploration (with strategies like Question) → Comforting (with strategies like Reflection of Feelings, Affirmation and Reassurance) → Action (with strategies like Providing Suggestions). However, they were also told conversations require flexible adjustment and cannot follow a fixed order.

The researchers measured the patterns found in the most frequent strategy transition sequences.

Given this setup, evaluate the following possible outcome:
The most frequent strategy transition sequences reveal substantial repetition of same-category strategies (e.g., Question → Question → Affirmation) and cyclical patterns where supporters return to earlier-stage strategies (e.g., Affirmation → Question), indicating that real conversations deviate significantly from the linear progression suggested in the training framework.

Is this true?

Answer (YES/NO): NO